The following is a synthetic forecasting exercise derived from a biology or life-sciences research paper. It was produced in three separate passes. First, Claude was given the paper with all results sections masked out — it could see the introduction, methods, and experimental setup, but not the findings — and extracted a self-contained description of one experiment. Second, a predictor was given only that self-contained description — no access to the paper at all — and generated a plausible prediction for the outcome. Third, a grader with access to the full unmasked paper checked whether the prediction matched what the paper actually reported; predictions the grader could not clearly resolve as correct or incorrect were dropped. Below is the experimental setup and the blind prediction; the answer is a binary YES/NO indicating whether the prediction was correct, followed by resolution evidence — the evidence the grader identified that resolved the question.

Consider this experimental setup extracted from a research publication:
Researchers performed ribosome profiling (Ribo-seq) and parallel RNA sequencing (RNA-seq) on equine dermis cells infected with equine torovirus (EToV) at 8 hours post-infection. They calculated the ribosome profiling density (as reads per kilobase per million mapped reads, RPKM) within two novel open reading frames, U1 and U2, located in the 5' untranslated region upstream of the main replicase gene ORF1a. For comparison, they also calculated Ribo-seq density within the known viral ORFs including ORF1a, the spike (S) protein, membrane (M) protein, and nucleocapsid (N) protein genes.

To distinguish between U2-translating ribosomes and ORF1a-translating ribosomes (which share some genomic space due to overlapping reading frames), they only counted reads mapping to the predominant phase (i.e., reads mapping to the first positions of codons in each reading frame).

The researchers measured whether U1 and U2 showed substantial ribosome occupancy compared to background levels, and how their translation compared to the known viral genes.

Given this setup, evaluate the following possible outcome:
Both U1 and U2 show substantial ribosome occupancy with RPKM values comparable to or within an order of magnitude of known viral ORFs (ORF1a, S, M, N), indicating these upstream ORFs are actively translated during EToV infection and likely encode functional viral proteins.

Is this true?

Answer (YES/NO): YES